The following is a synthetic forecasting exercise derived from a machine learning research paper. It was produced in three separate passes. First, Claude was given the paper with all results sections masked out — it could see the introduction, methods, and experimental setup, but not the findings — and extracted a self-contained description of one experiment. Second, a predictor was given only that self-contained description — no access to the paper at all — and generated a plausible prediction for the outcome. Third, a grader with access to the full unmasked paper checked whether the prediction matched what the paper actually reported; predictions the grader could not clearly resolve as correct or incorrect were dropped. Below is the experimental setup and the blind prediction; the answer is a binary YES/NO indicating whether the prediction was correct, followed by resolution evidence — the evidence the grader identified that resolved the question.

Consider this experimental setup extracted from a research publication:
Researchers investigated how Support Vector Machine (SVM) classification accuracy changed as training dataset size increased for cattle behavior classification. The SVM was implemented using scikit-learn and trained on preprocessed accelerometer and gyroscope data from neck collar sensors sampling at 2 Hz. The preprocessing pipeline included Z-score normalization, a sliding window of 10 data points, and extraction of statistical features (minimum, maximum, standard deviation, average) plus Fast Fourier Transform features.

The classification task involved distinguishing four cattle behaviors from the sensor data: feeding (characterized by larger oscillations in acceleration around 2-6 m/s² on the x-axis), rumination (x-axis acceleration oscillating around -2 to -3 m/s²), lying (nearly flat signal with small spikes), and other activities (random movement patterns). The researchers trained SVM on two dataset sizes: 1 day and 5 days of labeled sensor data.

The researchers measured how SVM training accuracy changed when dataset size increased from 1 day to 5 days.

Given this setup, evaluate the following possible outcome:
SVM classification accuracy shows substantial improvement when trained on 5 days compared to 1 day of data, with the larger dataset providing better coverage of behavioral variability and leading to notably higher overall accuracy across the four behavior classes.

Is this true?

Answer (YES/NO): NO